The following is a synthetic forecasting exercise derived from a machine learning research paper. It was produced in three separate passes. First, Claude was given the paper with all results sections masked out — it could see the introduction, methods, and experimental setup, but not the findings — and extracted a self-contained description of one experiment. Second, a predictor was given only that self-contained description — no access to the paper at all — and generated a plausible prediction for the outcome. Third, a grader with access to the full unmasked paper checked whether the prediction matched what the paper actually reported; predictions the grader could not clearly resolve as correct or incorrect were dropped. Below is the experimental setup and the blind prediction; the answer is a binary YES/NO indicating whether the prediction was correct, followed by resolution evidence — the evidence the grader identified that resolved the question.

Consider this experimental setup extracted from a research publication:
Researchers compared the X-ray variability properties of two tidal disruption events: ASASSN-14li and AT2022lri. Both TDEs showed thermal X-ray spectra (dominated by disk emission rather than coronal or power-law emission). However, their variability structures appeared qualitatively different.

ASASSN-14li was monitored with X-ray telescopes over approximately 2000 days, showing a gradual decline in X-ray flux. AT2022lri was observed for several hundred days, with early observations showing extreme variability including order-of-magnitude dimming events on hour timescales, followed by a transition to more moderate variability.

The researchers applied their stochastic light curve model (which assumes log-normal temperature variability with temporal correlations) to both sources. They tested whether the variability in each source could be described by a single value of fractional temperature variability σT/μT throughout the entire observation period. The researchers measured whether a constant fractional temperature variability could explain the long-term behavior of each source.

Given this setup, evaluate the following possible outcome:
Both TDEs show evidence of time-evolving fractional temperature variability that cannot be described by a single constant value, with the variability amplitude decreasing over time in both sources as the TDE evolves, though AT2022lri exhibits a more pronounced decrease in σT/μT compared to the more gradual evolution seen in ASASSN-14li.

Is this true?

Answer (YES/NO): NO